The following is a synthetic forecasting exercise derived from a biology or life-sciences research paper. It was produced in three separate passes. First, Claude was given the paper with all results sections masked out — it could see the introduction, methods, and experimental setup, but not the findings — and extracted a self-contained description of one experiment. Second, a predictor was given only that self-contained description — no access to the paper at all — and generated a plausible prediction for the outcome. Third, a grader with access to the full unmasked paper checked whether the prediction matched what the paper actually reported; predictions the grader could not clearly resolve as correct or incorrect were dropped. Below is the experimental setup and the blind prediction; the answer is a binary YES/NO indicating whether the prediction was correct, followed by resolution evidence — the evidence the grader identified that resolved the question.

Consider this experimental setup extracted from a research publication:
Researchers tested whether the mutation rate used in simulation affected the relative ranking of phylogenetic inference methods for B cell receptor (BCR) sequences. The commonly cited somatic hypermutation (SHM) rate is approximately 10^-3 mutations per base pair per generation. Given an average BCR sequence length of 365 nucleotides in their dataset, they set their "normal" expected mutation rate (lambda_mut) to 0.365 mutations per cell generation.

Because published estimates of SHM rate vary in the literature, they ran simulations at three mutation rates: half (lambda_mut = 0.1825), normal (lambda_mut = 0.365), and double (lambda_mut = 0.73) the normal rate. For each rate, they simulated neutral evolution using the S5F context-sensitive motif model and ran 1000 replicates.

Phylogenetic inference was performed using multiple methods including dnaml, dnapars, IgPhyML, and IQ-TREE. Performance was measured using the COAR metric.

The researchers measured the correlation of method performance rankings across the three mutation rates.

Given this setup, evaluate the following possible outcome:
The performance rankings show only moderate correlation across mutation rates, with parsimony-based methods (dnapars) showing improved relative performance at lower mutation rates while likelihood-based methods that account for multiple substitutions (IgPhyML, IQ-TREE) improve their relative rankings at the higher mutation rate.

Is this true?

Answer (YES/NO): NO